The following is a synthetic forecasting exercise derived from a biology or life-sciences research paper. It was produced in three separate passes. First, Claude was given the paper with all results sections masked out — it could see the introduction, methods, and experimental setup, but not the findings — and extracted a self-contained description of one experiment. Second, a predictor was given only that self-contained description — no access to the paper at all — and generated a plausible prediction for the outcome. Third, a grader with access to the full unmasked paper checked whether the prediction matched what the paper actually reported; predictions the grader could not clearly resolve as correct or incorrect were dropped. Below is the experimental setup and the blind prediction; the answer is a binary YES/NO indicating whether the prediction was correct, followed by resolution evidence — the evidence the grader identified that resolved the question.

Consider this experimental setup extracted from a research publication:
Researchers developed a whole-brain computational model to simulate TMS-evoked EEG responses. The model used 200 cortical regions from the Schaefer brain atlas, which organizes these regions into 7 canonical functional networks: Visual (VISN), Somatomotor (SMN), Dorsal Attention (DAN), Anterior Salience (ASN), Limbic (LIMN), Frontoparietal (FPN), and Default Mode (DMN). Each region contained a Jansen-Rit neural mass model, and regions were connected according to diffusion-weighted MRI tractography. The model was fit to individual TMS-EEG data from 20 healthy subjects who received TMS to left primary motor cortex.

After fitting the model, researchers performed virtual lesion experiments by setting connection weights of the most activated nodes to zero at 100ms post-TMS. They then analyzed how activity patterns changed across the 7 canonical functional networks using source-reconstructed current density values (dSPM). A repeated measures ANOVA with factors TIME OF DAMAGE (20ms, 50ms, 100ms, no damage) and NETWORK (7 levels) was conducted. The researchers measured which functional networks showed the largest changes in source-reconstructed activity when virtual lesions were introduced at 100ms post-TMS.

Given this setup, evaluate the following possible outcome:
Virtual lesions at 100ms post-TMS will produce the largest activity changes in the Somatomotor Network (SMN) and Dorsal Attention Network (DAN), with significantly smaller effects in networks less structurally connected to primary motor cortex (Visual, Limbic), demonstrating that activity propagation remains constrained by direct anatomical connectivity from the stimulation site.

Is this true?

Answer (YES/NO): NO